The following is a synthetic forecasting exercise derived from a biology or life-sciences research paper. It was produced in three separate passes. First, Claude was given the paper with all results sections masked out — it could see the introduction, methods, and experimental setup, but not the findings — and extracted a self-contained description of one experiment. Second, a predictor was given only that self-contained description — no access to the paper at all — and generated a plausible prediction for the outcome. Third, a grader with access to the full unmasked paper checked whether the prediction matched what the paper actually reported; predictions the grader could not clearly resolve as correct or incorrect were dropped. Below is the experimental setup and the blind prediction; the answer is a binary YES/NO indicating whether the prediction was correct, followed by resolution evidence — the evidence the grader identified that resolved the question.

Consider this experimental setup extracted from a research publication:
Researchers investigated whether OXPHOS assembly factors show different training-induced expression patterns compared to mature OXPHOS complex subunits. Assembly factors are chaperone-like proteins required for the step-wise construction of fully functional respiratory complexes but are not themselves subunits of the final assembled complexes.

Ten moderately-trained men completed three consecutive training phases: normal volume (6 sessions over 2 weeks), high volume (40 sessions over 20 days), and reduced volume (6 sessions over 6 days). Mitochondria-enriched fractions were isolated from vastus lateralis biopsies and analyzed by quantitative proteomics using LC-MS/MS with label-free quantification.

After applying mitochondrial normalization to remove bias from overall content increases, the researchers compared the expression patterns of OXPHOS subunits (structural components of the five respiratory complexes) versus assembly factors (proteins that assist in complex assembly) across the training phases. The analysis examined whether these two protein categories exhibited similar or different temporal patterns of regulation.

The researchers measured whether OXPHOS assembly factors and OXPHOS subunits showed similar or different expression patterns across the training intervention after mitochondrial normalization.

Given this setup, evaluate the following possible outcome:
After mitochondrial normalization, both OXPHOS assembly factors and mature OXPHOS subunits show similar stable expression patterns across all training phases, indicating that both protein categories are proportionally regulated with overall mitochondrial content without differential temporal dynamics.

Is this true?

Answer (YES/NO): NO